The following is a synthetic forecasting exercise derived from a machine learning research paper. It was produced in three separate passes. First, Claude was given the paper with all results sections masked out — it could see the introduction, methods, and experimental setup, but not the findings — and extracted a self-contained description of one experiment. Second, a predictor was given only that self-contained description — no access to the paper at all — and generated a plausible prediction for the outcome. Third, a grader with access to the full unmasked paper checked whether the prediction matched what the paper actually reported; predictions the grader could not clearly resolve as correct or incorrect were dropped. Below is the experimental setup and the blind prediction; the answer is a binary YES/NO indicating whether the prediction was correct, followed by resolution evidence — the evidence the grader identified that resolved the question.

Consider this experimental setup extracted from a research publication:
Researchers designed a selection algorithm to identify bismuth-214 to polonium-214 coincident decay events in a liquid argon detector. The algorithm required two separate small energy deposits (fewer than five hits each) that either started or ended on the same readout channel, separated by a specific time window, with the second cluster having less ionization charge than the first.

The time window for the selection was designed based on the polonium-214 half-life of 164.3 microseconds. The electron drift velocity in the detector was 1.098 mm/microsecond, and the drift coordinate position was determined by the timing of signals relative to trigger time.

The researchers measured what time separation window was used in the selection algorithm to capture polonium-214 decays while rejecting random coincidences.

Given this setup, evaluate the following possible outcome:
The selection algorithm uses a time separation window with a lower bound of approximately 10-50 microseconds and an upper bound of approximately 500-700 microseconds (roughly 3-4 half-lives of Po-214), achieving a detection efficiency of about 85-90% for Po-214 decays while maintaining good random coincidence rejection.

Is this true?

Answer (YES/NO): NO